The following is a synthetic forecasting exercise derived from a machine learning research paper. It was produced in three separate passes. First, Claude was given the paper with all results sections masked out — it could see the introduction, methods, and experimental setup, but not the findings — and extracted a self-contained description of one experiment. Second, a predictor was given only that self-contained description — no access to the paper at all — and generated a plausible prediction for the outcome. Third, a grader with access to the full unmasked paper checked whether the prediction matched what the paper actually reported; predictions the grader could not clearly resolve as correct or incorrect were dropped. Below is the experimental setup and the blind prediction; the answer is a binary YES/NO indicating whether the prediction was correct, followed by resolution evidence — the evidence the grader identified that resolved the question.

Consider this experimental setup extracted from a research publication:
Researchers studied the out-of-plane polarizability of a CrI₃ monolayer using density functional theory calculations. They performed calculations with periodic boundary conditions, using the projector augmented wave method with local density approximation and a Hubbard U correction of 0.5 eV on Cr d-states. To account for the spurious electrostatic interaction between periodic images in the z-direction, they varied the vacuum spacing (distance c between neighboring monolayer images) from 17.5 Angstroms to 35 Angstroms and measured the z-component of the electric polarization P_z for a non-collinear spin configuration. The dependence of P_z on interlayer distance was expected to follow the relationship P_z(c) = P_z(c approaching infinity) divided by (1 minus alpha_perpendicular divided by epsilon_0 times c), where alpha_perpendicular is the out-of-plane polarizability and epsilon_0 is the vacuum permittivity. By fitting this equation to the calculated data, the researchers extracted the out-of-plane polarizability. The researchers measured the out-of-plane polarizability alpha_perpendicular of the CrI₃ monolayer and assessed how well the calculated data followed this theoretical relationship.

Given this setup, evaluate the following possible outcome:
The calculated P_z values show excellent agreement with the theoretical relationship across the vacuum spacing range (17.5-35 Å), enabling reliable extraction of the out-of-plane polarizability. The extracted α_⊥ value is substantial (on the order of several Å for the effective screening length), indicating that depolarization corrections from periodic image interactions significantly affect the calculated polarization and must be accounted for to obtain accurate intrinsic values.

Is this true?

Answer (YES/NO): YES